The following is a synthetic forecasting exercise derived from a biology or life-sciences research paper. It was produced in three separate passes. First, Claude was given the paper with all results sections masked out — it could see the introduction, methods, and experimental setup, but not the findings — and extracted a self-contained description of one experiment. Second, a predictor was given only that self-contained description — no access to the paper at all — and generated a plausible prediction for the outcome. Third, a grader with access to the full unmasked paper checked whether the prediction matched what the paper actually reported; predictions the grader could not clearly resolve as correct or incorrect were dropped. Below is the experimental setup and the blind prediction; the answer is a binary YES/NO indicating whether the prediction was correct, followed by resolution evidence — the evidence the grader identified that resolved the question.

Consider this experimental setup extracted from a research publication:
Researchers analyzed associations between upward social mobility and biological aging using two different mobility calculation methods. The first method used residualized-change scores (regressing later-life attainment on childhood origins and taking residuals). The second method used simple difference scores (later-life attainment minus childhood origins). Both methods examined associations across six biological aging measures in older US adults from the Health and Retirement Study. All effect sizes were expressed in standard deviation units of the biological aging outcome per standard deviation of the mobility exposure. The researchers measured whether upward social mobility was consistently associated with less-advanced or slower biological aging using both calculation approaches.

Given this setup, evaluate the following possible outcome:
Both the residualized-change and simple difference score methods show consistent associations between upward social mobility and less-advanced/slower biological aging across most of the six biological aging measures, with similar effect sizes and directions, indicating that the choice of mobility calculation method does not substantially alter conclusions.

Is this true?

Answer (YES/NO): NO